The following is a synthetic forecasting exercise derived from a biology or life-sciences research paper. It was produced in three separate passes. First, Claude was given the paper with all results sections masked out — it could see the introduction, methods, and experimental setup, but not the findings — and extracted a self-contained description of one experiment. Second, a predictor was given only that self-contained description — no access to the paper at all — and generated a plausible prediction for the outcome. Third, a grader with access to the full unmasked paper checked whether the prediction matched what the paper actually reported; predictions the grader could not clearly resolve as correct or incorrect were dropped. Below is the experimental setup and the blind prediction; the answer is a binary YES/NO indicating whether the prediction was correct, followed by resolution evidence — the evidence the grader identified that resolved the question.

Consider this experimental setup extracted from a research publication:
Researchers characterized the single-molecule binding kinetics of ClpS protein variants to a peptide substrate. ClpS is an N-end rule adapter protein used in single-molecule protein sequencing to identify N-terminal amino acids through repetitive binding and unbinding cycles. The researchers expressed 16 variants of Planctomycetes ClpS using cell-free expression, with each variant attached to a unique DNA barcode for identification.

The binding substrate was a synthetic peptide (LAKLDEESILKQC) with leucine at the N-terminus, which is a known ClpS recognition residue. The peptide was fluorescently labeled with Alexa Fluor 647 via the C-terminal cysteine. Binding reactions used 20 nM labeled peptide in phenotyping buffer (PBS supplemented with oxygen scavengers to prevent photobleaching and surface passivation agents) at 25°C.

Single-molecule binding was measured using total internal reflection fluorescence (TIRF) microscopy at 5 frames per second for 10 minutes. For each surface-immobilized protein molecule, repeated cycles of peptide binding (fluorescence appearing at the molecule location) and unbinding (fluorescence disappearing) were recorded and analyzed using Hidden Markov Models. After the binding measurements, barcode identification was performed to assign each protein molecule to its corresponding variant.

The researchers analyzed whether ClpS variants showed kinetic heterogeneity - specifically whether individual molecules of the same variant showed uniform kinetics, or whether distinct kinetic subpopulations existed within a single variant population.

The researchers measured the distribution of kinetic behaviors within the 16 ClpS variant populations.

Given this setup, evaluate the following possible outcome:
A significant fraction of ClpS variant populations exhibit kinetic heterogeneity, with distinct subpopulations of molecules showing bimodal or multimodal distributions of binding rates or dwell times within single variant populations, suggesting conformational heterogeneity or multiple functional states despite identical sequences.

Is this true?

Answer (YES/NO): YES